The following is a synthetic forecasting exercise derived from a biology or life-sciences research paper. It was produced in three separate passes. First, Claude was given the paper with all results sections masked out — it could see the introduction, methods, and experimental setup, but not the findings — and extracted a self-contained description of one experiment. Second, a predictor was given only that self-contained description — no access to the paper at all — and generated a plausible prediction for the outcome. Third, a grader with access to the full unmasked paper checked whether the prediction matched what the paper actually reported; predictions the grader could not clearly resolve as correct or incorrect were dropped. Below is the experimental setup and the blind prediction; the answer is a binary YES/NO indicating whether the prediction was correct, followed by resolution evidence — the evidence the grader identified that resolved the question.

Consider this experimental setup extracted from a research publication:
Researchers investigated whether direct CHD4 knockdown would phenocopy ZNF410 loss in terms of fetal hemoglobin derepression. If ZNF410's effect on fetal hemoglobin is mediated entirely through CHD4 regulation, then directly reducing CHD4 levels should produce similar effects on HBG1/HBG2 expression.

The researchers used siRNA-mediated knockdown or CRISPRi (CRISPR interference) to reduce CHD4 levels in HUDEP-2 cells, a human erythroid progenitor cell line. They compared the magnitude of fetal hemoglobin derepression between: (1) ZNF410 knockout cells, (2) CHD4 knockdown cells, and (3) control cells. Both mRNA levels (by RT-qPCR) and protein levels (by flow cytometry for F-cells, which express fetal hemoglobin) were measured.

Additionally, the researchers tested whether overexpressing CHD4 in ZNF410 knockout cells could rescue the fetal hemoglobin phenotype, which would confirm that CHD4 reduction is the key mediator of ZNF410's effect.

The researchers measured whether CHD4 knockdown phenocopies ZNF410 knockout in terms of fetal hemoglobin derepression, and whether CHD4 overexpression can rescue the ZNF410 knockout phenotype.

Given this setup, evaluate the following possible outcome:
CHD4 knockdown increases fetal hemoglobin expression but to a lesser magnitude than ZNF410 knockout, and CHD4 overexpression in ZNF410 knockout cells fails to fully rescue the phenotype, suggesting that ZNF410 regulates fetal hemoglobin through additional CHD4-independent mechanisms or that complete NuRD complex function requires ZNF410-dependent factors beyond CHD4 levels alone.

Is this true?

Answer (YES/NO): NO